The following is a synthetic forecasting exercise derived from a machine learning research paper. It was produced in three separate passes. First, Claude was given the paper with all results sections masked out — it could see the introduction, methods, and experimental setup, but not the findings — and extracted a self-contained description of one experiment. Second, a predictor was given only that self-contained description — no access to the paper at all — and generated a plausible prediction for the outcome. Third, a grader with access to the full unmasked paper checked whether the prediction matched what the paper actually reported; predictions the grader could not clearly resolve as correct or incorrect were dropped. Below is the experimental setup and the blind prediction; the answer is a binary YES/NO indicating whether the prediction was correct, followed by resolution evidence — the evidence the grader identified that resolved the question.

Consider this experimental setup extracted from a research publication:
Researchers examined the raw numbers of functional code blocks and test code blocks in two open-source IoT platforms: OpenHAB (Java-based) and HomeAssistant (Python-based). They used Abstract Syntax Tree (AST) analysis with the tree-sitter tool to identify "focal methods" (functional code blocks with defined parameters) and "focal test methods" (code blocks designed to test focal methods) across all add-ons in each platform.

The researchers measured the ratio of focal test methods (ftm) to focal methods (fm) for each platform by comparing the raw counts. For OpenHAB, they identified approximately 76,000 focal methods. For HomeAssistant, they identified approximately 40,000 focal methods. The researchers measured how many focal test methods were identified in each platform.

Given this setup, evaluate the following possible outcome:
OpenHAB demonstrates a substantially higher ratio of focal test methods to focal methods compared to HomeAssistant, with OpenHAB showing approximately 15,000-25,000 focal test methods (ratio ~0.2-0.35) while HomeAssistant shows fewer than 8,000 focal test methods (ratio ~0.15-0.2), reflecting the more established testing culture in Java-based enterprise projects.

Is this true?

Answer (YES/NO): NO